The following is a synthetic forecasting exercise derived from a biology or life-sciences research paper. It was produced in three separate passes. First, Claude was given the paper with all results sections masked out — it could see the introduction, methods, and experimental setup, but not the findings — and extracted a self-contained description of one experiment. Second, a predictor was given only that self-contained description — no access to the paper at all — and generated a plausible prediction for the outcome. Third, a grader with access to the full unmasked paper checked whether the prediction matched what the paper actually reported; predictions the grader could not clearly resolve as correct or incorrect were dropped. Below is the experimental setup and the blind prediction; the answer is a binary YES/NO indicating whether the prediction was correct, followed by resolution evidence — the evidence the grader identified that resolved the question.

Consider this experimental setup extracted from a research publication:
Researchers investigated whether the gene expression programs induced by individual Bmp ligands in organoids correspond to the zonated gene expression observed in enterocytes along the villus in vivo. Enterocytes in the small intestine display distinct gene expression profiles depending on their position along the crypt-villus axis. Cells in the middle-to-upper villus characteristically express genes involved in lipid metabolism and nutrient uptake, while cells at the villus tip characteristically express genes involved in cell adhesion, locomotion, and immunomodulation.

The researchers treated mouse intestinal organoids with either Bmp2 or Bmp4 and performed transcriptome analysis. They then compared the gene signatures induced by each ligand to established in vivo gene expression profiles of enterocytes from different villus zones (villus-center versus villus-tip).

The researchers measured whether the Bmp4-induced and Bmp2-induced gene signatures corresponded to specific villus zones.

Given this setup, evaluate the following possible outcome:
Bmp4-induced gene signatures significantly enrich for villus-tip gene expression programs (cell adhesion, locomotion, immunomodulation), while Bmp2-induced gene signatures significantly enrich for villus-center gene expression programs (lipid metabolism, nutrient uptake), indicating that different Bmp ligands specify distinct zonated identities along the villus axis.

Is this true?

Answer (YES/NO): NO